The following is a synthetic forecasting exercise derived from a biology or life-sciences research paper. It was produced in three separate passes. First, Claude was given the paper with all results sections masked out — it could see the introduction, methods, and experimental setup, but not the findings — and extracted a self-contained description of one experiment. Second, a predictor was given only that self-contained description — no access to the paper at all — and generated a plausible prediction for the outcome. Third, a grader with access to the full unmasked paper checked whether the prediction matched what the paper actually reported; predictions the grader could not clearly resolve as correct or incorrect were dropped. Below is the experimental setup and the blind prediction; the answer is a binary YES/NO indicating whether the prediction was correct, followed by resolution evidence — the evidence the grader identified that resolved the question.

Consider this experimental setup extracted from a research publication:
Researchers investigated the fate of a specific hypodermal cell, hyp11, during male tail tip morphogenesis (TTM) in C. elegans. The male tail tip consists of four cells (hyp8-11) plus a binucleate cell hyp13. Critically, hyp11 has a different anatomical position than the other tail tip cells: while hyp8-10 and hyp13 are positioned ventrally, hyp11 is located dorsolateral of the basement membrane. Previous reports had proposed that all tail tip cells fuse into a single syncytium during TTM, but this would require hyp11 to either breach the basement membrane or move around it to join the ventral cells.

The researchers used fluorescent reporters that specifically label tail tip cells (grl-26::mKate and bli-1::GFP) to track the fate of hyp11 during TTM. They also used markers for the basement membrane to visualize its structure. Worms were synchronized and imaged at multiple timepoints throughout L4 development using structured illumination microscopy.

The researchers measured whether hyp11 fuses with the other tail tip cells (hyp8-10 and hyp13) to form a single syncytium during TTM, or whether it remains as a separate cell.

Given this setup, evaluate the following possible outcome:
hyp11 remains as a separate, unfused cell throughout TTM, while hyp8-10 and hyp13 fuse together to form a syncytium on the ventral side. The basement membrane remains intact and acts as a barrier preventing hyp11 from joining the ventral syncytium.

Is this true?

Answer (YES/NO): YES